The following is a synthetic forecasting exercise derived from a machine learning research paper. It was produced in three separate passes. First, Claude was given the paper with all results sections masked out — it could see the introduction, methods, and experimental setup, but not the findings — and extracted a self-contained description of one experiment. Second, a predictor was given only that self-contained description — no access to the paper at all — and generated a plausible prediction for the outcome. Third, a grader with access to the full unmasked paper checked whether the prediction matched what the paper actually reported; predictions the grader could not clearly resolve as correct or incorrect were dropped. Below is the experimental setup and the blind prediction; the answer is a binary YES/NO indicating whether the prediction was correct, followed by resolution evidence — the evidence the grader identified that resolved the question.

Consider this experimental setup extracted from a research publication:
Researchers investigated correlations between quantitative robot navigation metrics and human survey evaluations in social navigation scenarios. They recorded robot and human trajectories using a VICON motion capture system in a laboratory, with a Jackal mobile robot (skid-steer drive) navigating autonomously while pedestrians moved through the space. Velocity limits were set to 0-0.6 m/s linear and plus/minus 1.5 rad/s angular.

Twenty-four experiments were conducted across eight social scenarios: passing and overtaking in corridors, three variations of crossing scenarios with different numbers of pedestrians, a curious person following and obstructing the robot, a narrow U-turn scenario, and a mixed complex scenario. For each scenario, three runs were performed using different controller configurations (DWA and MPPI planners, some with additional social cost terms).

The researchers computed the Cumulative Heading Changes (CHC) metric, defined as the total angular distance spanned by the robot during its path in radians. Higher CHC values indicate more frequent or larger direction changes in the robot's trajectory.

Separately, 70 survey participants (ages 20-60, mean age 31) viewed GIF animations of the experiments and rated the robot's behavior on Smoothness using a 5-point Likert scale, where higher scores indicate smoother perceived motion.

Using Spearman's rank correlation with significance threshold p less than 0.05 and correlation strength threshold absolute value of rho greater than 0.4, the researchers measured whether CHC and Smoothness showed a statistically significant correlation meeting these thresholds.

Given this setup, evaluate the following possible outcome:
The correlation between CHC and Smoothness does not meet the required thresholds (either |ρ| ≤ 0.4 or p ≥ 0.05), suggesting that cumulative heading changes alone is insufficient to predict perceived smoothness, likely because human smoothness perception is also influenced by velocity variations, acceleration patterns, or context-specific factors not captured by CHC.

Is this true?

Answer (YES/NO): YES